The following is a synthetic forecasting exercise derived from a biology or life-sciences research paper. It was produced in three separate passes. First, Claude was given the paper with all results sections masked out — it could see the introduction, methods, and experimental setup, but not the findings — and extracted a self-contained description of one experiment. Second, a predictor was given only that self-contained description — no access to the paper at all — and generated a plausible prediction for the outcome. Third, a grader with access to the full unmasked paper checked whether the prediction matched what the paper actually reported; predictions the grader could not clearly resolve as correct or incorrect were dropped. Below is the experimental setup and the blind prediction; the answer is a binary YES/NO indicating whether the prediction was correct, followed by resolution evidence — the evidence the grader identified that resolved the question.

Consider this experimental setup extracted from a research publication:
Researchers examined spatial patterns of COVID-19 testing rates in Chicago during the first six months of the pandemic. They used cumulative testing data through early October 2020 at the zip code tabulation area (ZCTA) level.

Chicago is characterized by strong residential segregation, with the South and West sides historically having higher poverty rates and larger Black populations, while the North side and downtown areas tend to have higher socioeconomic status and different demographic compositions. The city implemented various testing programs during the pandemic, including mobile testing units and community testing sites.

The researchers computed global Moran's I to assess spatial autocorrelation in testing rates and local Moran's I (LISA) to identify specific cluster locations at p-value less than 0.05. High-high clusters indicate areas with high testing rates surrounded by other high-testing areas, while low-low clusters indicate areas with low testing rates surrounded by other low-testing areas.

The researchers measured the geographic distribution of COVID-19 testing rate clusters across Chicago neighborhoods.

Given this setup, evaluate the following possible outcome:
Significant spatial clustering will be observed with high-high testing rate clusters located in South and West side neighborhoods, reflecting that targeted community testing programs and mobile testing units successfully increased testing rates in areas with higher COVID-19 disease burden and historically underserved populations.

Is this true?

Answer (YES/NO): NO